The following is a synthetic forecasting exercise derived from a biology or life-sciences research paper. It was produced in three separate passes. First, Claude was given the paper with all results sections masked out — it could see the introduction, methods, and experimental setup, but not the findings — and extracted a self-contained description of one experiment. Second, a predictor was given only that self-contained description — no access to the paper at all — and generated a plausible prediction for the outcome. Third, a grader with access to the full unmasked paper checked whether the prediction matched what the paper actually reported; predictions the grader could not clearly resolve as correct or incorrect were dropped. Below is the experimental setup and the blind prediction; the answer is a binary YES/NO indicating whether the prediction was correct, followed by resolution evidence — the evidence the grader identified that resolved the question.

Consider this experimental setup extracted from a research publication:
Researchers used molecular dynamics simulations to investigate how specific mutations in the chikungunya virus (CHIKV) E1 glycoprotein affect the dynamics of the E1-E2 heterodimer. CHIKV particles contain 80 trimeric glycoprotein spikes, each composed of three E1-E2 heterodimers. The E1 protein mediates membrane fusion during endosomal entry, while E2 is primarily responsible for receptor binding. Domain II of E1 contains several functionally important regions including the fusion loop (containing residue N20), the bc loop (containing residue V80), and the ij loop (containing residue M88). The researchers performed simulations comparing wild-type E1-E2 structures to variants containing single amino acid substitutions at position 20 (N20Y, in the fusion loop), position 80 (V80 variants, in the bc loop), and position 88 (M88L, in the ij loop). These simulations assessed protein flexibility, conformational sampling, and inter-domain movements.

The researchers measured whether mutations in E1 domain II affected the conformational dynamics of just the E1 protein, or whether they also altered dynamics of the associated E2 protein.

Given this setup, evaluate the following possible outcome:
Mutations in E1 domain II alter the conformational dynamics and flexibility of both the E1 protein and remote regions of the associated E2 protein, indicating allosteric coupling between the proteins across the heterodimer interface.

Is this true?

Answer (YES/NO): YES